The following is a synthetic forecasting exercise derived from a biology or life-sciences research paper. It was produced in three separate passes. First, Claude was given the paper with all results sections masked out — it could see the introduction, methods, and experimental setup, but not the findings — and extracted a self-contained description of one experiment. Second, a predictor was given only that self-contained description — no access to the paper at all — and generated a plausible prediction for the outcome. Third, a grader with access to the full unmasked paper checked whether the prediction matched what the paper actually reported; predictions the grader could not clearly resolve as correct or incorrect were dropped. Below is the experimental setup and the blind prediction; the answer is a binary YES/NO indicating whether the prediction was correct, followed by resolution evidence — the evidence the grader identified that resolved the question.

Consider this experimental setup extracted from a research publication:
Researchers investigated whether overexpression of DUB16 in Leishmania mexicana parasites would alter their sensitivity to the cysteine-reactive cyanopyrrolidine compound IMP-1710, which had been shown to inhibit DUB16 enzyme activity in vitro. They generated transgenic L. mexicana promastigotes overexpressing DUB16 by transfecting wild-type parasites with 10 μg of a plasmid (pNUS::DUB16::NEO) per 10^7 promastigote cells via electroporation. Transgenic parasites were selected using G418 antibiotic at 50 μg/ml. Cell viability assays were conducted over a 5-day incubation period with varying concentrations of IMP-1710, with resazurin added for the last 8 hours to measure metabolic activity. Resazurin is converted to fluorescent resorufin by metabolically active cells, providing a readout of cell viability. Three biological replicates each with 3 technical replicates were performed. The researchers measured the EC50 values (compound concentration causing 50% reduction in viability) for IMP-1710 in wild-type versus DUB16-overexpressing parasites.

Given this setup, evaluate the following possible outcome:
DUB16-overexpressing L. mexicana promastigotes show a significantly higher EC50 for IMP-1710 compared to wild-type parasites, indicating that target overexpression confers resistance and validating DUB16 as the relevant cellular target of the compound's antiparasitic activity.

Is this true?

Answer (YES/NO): NO